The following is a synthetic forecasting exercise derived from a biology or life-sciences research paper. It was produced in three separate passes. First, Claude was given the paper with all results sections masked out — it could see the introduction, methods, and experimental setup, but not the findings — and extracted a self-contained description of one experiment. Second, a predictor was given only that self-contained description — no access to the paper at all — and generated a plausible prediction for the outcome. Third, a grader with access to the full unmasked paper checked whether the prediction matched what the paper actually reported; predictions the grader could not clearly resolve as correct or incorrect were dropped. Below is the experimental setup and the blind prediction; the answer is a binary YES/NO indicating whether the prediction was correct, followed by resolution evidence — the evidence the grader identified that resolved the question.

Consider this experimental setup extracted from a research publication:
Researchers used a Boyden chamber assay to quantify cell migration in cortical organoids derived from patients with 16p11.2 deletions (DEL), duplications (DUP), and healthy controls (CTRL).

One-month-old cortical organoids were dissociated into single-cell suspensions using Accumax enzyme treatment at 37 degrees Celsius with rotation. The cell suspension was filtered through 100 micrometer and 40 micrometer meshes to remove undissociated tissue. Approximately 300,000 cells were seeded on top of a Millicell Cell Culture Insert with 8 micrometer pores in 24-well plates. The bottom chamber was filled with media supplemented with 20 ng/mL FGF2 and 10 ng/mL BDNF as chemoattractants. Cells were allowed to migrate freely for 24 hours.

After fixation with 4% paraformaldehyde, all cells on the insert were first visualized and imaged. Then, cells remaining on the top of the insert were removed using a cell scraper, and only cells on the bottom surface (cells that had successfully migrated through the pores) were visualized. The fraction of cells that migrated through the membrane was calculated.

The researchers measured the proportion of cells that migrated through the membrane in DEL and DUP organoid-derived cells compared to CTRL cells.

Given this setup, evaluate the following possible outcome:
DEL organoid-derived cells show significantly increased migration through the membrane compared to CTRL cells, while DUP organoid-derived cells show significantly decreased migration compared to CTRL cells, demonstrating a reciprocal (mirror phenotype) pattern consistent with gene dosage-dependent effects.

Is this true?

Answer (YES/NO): NO